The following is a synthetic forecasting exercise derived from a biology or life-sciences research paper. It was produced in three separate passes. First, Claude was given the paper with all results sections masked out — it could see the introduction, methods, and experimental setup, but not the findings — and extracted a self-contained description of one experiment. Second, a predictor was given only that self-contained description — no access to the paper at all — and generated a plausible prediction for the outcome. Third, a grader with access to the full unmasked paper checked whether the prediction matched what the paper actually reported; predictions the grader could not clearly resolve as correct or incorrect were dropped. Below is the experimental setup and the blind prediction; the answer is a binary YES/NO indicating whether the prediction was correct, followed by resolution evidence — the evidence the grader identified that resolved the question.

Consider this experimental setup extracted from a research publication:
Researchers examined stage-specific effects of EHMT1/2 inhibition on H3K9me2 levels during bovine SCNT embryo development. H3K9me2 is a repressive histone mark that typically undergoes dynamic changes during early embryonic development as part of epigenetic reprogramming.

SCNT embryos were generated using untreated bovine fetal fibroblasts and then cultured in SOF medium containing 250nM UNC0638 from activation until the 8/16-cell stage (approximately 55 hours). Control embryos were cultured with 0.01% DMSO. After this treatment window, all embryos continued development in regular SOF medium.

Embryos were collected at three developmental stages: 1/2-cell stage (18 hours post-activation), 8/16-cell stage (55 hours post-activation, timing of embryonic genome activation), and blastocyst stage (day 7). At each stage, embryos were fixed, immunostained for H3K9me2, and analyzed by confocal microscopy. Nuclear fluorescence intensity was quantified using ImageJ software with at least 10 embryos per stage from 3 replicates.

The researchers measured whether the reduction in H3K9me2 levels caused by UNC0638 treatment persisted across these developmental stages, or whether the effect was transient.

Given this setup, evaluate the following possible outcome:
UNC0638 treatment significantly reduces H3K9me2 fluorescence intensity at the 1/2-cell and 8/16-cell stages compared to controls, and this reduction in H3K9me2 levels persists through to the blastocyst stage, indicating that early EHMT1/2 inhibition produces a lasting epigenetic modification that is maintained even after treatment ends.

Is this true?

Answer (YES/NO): NO